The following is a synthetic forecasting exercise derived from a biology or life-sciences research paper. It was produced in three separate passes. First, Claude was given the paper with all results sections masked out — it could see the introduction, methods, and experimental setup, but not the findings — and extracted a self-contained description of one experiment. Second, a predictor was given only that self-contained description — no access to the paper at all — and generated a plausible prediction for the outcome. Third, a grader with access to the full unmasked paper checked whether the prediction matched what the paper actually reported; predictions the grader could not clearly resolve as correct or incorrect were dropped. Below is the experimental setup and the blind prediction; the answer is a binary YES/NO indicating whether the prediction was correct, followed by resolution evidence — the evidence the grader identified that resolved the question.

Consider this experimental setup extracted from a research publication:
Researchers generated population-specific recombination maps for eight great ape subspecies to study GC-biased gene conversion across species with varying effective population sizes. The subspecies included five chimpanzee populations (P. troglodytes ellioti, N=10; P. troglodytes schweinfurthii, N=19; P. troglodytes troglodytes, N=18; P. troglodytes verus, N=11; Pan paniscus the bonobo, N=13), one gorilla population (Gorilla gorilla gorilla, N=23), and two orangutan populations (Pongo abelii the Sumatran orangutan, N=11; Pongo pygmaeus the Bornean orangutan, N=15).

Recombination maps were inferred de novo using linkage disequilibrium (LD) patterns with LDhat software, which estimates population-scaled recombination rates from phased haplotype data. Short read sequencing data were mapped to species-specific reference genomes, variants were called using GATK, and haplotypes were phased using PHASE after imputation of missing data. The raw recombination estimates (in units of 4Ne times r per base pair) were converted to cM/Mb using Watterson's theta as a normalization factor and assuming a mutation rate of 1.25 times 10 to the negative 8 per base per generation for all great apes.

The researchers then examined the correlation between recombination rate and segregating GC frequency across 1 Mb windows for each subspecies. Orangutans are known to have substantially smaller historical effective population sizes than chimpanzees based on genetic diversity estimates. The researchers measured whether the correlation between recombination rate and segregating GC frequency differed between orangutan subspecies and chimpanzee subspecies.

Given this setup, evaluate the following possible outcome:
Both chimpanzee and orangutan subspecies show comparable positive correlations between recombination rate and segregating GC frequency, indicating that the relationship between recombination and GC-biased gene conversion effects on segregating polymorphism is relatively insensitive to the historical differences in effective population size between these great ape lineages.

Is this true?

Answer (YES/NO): NO